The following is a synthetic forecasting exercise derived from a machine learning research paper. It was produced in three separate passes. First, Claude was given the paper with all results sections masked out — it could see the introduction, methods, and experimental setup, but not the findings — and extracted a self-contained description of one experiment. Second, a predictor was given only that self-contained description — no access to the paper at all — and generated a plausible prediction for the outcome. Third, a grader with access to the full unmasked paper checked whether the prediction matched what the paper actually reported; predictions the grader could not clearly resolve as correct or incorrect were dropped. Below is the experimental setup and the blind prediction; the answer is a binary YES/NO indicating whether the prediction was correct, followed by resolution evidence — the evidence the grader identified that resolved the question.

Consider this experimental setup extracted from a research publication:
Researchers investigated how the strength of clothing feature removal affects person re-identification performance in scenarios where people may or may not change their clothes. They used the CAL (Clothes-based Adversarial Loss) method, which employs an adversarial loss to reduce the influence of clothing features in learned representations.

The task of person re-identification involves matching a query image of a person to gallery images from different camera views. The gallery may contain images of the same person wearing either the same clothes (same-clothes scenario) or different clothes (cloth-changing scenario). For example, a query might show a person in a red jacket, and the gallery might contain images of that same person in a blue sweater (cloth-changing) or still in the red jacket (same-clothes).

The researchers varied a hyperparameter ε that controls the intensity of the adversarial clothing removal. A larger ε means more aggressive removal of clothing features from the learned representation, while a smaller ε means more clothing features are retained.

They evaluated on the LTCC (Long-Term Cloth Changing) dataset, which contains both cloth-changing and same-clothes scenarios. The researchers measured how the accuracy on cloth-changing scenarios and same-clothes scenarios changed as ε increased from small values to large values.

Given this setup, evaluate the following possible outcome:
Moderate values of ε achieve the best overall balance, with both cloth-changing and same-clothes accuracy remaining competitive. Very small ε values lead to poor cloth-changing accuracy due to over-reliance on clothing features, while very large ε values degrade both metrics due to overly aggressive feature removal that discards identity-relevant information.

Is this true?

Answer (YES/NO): YES